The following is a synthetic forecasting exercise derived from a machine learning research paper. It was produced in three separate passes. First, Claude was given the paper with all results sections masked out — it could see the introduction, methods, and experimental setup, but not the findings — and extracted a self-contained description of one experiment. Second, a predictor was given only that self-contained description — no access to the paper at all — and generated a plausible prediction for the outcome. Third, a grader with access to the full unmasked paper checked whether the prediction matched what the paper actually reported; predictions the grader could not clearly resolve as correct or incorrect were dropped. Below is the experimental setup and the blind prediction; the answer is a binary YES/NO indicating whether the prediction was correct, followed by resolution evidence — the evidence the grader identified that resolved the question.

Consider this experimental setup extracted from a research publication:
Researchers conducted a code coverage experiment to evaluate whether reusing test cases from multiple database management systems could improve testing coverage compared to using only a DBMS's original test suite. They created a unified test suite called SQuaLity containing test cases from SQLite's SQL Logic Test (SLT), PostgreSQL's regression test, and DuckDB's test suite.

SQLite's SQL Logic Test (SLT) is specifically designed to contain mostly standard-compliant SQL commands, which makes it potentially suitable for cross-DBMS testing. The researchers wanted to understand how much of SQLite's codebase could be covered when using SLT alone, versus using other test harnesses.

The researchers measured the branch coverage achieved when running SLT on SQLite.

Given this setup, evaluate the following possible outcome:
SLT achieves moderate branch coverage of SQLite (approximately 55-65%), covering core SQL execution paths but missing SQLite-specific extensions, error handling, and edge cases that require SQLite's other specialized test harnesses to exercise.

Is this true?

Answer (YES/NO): NO